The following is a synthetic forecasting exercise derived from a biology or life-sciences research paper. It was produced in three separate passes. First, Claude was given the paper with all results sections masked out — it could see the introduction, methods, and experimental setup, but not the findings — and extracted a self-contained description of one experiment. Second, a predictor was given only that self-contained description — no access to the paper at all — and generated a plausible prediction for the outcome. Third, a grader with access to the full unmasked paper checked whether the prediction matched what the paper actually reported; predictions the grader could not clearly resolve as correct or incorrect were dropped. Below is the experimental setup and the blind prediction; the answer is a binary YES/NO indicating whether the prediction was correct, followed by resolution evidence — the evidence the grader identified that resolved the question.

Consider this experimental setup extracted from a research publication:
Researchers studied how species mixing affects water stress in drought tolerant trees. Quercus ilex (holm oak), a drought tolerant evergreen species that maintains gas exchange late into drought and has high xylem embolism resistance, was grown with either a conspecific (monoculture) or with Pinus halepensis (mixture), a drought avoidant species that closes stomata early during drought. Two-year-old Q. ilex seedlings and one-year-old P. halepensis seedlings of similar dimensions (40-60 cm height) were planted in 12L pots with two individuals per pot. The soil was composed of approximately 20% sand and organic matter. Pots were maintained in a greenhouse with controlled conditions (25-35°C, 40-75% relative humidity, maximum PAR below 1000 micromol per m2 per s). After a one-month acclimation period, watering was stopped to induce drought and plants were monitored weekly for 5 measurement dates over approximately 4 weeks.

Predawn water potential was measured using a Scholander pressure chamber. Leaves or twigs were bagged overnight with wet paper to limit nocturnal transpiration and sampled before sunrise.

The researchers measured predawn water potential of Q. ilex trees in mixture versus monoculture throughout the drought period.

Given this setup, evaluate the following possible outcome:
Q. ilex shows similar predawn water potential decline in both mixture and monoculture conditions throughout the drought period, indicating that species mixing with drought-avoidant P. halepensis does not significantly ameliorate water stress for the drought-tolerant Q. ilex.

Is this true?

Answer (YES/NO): NO